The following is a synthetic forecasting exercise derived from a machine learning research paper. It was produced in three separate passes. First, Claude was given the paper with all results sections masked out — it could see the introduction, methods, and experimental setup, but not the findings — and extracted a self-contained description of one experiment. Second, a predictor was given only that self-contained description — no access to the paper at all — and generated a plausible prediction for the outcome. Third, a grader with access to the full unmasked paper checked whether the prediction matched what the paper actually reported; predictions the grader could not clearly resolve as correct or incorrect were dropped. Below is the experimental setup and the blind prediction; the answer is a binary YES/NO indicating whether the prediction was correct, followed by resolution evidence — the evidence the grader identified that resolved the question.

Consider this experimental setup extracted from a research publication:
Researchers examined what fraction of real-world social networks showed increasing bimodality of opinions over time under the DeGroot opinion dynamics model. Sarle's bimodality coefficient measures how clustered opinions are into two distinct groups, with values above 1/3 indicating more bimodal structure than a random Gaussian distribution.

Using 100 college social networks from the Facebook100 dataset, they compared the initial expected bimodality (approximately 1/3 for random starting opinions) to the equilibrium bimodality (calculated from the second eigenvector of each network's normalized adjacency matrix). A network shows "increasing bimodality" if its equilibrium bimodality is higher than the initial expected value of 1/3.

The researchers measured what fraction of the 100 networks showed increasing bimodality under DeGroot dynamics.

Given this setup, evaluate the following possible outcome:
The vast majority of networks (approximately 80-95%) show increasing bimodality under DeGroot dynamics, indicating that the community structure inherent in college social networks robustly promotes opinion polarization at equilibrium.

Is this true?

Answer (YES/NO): YES